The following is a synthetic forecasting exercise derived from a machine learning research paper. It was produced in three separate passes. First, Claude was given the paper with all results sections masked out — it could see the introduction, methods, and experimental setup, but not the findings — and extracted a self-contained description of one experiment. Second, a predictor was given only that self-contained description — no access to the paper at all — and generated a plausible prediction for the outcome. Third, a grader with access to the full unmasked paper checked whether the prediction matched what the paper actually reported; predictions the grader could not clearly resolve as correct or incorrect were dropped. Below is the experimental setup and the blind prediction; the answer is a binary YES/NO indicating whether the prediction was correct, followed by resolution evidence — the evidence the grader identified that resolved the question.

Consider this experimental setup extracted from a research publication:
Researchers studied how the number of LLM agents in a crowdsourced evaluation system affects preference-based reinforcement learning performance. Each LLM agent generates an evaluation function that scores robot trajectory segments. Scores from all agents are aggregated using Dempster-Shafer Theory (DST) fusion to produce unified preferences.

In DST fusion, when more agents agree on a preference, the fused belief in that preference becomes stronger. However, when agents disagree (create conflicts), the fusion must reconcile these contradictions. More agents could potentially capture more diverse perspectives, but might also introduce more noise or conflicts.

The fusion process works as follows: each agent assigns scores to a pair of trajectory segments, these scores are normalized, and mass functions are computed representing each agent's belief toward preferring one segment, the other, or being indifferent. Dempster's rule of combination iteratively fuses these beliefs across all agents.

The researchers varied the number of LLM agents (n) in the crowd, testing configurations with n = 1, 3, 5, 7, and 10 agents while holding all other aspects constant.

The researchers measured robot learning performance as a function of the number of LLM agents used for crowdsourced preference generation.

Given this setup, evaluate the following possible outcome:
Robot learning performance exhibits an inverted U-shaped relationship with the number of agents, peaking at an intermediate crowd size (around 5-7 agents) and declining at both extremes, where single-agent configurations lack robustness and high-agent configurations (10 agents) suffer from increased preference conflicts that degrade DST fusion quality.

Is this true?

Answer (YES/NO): NO